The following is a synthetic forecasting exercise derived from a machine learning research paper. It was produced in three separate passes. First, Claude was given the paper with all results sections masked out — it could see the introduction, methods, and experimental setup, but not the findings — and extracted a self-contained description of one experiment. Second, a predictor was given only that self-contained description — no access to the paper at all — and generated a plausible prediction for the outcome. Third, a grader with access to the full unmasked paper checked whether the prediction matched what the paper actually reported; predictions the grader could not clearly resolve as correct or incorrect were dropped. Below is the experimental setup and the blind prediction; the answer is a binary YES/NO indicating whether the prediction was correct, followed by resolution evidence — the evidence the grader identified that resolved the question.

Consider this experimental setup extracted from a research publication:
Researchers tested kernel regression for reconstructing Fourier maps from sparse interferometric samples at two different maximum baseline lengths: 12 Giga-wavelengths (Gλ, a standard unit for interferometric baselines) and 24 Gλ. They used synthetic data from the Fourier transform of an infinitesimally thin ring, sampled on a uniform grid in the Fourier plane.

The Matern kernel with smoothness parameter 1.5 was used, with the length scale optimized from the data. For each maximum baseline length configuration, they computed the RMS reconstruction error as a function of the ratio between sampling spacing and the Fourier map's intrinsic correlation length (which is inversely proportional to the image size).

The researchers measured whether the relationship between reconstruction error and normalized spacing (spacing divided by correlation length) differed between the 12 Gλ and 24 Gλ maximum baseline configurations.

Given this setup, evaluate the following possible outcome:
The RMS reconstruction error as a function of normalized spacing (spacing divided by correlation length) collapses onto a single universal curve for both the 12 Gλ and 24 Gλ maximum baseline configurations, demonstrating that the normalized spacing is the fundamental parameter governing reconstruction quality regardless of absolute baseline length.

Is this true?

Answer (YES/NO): NO